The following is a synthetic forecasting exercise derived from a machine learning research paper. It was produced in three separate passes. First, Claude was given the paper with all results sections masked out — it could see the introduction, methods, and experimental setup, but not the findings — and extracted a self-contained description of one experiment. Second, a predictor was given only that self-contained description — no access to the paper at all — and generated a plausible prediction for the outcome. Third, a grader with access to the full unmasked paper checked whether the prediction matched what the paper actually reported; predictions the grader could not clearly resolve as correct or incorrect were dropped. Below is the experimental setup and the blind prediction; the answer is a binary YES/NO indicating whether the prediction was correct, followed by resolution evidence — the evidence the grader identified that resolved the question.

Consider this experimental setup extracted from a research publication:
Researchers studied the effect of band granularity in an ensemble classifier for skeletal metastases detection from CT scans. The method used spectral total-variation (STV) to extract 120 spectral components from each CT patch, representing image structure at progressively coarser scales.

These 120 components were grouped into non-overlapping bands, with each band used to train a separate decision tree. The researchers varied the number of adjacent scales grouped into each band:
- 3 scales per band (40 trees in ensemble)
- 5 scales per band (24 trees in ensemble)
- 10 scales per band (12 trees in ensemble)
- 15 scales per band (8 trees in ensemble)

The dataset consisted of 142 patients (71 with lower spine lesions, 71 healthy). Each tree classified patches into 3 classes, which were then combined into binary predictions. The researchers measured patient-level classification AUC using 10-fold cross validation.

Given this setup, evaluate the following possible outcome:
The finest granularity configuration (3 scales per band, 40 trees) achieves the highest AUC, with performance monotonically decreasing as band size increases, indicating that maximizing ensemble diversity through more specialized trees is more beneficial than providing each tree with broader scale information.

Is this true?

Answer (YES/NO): NO